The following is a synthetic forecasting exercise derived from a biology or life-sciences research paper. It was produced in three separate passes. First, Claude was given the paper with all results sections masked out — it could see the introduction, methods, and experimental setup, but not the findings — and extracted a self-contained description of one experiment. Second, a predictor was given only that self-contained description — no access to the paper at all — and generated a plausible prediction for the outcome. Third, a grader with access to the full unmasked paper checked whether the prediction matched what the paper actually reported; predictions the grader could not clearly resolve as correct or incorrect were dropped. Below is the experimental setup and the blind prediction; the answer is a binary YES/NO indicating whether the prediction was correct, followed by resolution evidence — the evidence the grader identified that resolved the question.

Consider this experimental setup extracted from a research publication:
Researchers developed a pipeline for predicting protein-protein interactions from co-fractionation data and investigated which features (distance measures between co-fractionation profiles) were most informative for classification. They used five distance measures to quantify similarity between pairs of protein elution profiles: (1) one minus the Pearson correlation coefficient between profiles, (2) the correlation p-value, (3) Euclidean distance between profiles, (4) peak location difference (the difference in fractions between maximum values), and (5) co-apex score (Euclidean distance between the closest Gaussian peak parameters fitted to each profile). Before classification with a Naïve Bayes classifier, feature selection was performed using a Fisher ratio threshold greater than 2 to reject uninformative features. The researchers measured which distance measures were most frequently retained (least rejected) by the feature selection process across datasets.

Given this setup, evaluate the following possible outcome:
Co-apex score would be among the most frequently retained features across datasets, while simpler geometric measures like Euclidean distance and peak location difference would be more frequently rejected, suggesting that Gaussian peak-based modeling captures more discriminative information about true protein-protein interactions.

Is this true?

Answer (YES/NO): NO